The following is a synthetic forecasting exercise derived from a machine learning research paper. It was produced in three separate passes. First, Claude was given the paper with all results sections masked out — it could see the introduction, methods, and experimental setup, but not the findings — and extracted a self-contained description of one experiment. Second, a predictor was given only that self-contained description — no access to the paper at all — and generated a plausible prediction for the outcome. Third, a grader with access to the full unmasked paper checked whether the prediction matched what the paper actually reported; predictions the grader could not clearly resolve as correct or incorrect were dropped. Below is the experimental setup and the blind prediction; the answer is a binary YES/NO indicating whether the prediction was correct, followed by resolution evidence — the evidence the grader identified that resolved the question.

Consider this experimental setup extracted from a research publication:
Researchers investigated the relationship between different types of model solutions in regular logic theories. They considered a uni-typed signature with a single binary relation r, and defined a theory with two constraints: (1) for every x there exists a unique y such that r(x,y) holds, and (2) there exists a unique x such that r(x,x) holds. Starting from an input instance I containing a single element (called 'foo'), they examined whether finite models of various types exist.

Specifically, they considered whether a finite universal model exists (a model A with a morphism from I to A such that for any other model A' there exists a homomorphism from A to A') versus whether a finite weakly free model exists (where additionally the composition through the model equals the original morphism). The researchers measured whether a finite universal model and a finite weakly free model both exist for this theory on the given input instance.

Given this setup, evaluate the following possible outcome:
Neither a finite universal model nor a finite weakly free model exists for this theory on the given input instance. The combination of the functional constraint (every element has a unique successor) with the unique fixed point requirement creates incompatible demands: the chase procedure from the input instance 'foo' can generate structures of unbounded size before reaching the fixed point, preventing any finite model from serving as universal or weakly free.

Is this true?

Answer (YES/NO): NO